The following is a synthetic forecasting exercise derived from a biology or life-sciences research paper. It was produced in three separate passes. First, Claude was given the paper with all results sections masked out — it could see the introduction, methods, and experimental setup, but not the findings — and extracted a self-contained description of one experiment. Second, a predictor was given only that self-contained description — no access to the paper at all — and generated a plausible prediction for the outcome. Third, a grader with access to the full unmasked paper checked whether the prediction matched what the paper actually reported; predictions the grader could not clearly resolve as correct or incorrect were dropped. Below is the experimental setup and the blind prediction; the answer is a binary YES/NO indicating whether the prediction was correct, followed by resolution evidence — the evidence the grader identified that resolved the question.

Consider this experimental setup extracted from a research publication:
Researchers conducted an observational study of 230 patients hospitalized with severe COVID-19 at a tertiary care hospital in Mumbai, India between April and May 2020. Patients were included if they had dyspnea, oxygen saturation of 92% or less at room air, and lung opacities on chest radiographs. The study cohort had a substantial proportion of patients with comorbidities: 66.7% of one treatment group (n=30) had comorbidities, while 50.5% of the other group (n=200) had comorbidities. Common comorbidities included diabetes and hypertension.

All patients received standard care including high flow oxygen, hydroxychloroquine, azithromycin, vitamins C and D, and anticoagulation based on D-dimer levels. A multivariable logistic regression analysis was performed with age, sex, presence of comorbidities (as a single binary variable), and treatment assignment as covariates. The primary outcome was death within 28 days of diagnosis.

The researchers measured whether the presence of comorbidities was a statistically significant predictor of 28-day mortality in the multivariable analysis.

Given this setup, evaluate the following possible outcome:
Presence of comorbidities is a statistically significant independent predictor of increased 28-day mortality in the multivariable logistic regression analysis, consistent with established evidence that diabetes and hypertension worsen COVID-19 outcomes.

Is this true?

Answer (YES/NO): NO